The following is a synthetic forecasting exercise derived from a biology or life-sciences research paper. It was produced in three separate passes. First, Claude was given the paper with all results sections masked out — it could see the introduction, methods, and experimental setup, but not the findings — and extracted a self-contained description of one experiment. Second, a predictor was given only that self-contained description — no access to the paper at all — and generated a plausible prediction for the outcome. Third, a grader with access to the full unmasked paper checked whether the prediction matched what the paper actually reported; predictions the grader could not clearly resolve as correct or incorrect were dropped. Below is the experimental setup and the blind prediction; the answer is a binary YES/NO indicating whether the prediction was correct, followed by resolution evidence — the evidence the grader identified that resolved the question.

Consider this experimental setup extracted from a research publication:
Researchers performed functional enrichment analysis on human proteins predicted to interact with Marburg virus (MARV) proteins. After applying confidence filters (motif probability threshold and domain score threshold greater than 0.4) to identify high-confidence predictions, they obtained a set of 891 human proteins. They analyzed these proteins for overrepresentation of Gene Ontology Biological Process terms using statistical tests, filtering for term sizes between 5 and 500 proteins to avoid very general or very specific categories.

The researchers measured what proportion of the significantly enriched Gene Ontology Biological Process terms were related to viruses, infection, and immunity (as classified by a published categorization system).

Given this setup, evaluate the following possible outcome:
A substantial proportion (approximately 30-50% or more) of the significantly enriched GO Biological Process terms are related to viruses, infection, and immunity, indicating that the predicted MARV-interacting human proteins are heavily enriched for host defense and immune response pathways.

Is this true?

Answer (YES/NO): NO